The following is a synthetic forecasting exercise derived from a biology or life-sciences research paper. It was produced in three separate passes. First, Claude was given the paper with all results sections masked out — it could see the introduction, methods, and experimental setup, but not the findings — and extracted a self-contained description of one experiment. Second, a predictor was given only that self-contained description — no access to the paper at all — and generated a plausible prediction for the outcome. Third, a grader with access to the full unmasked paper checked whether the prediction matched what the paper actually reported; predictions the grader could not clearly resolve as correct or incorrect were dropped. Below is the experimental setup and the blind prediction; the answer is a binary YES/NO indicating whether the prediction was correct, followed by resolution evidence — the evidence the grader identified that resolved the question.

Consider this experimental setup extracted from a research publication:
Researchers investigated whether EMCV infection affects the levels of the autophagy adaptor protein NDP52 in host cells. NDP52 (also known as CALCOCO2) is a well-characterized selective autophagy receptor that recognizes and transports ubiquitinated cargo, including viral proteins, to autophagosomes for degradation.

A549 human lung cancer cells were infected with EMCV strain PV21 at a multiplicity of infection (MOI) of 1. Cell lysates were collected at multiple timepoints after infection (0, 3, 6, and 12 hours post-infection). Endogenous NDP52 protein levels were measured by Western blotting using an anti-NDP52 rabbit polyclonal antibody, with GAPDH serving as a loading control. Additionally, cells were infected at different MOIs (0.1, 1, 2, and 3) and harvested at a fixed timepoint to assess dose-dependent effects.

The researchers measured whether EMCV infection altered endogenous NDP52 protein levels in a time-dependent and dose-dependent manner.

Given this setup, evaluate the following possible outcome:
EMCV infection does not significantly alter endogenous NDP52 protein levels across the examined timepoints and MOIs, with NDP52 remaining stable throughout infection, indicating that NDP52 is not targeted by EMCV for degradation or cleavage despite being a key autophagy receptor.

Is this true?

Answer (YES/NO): NO